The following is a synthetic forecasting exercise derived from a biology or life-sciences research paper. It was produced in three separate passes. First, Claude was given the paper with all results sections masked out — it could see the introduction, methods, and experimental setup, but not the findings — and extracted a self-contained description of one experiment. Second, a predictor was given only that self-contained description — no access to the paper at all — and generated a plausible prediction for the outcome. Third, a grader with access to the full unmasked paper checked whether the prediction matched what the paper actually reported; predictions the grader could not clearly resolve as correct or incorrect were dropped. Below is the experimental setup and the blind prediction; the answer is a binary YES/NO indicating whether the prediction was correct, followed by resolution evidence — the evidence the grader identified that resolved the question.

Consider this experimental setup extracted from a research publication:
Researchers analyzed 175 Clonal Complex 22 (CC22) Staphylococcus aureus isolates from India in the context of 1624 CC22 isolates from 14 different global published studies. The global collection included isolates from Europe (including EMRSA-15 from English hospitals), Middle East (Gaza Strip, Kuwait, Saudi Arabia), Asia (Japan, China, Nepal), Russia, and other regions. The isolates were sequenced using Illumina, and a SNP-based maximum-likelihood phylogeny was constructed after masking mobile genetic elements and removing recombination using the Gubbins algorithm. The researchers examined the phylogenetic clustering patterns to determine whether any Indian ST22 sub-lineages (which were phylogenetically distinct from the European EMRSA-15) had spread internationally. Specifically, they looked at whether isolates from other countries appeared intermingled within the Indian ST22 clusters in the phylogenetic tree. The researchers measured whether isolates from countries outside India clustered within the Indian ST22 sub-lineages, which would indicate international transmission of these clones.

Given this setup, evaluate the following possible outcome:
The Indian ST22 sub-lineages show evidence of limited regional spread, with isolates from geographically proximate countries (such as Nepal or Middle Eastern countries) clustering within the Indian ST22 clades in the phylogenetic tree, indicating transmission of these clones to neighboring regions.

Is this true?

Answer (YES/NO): NO